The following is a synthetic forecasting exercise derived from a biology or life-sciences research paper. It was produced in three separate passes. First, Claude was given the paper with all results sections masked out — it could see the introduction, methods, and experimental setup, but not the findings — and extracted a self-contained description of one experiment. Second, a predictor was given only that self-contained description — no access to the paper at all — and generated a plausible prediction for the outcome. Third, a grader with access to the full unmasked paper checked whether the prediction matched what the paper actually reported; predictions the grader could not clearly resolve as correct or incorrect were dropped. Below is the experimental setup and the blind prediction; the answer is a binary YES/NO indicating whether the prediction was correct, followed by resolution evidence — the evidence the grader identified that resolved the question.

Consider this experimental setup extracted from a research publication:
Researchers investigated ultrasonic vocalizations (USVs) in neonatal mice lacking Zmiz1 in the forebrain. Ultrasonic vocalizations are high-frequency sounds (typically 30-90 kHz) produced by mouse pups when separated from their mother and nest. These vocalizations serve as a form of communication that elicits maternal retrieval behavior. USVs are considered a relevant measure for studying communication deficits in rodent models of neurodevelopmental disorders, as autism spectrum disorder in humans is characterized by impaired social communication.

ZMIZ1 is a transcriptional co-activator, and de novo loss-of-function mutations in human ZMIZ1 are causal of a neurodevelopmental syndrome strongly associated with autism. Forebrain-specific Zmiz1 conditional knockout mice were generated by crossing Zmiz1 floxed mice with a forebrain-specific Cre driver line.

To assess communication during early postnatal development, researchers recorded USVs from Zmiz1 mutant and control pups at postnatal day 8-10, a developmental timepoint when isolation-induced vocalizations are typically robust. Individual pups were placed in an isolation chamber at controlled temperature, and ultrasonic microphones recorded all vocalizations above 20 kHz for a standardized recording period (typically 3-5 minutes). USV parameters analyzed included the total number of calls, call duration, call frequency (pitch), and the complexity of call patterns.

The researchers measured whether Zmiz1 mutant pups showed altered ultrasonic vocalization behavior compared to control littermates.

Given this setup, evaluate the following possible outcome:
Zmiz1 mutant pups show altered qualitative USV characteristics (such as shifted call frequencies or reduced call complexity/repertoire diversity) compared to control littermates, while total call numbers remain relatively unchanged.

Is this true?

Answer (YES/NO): NO